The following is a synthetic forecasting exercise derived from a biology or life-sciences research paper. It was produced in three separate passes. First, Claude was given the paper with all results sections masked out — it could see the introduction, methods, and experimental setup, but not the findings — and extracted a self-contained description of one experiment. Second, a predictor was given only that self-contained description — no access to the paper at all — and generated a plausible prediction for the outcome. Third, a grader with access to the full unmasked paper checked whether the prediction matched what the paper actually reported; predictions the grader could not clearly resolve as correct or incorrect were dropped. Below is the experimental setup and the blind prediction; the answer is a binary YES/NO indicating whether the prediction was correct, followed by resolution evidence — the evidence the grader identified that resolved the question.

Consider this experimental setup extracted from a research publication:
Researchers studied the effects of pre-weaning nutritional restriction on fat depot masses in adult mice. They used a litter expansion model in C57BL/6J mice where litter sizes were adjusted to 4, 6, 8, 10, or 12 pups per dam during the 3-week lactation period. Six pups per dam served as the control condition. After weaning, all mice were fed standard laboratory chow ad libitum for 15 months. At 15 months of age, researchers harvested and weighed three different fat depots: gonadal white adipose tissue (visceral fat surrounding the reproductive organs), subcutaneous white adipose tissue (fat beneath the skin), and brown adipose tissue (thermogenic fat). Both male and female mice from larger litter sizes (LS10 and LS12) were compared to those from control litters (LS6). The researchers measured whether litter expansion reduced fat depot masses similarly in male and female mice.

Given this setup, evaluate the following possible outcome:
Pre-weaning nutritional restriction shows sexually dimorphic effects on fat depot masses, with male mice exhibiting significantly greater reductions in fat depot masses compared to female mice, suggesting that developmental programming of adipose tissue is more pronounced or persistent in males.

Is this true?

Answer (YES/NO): YES